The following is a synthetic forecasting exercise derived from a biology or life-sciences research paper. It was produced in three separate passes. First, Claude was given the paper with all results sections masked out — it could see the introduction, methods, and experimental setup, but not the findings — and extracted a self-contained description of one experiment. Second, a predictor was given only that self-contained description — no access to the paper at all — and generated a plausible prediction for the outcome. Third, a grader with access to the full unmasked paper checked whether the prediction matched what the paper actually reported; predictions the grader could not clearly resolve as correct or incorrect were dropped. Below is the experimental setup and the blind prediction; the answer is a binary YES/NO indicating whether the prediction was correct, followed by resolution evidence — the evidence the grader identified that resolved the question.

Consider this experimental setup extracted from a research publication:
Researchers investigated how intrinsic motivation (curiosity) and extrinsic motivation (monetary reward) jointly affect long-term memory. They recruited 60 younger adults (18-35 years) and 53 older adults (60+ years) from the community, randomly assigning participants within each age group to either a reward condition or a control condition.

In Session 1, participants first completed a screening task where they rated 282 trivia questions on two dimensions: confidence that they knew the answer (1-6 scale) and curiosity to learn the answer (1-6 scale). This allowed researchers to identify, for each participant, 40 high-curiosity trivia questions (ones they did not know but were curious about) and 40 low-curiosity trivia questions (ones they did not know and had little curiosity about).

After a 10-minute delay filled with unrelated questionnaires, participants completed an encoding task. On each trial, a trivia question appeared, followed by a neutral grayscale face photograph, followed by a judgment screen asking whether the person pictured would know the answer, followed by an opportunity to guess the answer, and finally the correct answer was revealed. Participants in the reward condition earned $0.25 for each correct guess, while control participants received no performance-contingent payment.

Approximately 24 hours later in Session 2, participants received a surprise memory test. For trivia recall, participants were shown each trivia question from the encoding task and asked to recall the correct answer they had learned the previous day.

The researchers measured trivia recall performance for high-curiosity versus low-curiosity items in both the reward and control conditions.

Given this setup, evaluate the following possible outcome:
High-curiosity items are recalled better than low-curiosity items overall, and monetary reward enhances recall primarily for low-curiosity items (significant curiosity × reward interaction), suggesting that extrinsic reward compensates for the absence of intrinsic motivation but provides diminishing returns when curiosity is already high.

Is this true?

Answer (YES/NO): YES